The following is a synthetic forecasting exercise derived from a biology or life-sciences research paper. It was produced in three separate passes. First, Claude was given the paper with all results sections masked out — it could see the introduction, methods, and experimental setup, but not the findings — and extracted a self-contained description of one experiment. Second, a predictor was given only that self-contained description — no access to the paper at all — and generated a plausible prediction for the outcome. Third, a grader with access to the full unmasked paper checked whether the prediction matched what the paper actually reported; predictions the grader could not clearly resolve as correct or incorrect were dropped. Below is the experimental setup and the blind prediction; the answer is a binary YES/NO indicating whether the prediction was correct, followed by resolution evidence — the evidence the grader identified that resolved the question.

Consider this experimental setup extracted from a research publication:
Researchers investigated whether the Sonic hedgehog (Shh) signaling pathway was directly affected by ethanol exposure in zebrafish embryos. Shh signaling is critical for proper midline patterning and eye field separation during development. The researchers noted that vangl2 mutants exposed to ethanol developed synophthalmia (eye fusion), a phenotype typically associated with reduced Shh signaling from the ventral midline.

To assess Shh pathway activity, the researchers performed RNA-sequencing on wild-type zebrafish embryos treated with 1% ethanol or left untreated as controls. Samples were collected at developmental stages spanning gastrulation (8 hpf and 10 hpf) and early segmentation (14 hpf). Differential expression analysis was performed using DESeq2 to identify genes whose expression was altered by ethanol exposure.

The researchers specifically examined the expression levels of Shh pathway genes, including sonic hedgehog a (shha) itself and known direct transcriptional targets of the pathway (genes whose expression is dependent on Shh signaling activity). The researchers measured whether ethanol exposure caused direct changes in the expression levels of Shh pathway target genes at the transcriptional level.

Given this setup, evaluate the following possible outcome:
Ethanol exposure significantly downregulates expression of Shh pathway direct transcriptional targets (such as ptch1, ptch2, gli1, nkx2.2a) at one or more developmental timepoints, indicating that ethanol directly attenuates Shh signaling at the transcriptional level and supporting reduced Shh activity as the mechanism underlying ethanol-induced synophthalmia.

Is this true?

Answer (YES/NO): NO